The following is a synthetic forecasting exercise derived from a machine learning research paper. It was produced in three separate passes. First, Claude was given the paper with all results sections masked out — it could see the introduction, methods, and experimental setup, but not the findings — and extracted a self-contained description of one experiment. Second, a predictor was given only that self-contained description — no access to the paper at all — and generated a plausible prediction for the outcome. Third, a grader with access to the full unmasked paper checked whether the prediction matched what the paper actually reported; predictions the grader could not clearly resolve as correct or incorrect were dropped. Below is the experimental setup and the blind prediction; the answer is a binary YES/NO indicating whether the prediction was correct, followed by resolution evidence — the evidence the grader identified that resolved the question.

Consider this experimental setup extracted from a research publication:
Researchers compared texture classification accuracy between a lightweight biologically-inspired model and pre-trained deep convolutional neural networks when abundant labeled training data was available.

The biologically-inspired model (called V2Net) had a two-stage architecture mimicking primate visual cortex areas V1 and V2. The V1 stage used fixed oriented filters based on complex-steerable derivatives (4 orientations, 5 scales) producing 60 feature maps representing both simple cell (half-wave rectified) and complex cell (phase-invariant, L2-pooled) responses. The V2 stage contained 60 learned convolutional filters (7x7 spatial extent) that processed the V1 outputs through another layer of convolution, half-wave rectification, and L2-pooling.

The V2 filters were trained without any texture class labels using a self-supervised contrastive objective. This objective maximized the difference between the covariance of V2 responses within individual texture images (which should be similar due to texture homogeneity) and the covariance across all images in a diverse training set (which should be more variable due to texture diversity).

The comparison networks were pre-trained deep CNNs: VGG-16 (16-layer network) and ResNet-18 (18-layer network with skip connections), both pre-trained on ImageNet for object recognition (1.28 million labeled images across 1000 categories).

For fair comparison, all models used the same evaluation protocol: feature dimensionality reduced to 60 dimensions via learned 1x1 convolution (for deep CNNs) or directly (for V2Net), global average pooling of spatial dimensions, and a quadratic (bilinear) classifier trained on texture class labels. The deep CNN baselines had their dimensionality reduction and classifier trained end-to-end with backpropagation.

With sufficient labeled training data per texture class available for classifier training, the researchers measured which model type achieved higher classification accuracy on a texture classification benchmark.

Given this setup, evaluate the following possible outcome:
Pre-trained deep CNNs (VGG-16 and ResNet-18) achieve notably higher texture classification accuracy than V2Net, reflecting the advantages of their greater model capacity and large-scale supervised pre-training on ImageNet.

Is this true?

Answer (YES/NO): NO